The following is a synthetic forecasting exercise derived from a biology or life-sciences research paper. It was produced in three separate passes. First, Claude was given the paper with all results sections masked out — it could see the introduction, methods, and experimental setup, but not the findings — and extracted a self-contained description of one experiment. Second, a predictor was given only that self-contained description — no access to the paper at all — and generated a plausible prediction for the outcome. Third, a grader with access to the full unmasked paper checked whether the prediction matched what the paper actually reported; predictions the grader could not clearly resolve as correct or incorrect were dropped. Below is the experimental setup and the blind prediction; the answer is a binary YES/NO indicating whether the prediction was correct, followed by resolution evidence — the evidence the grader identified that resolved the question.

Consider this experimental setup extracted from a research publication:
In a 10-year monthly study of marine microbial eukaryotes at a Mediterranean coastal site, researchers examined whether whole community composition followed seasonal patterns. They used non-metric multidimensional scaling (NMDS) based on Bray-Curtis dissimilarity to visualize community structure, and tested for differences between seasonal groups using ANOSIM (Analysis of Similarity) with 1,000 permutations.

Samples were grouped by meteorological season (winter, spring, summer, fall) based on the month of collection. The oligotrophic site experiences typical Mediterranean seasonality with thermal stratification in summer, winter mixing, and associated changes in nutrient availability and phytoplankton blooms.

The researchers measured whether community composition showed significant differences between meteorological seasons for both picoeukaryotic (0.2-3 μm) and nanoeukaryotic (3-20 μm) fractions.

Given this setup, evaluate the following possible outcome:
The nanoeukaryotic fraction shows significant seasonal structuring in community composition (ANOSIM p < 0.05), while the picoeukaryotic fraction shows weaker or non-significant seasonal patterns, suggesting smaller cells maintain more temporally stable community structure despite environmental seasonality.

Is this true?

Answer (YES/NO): NO